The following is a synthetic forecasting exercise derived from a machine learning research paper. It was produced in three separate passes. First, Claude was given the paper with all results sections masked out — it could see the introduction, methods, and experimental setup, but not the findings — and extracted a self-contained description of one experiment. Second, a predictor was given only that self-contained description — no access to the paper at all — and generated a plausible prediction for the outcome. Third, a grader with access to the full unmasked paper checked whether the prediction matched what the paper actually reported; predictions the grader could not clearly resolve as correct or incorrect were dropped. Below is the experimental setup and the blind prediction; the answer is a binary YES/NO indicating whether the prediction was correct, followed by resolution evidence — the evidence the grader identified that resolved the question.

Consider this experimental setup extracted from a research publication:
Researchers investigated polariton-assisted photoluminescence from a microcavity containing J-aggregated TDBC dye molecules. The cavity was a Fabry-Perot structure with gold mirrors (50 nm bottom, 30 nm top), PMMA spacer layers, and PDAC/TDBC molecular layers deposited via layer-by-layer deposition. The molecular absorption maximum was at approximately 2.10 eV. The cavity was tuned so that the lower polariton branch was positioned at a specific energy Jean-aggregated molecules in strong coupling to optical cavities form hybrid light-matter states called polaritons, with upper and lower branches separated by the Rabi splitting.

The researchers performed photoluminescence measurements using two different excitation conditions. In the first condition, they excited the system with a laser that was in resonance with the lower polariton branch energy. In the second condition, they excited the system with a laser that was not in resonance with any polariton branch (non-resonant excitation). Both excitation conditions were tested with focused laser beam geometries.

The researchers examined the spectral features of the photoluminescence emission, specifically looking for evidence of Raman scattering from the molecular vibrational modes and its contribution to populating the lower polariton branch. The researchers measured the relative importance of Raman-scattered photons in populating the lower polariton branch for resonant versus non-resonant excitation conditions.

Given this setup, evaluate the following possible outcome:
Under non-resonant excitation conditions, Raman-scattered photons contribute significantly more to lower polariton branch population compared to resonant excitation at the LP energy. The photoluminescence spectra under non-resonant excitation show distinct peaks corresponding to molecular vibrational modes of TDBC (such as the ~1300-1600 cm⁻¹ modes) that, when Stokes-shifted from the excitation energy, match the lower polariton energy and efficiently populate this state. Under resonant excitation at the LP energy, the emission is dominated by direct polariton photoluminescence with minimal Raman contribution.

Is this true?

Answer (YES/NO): NO